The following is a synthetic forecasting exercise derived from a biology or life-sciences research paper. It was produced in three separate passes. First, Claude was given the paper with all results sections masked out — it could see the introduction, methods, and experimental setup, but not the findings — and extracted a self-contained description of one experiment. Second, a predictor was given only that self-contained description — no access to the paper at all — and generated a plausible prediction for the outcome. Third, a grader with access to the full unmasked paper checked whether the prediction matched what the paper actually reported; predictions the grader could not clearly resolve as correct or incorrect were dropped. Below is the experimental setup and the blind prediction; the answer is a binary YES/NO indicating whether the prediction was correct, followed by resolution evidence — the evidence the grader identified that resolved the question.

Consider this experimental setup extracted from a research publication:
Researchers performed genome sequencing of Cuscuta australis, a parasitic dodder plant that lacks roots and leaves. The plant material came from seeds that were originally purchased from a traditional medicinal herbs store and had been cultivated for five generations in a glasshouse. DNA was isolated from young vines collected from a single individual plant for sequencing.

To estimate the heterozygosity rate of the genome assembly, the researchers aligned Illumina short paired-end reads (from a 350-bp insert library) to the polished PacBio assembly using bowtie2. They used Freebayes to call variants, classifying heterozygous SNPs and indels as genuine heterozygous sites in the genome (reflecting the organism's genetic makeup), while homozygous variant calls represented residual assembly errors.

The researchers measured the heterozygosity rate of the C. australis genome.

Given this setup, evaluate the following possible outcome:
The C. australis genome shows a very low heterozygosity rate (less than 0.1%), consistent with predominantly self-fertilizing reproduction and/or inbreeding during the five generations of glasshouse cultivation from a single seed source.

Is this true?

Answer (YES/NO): YES